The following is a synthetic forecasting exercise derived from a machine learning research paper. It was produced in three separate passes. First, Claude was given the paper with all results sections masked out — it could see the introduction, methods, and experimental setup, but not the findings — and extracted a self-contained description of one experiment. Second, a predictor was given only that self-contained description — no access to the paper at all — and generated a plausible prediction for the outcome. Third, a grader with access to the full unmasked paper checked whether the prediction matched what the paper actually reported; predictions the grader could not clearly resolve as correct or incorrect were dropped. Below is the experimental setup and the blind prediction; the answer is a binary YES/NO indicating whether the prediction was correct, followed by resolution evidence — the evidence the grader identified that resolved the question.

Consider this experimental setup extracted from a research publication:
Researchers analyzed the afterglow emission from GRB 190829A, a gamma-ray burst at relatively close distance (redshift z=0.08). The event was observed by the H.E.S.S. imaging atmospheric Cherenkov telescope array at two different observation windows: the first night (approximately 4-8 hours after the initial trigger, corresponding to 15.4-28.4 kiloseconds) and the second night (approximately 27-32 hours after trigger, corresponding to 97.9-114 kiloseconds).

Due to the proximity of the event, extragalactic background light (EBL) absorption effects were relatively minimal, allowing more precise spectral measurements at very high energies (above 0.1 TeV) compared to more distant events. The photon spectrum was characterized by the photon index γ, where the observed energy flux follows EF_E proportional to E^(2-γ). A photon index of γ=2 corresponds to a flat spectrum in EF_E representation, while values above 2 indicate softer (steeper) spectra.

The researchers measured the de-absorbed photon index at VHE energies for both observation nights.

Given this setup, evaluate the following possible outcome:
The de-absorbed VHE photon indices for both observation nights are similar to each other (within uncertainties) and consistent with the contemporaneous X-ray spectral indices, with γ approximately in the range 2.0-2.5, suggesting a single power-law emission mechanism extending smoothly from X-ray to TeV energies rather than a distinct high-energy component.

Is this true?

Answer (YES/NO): YES